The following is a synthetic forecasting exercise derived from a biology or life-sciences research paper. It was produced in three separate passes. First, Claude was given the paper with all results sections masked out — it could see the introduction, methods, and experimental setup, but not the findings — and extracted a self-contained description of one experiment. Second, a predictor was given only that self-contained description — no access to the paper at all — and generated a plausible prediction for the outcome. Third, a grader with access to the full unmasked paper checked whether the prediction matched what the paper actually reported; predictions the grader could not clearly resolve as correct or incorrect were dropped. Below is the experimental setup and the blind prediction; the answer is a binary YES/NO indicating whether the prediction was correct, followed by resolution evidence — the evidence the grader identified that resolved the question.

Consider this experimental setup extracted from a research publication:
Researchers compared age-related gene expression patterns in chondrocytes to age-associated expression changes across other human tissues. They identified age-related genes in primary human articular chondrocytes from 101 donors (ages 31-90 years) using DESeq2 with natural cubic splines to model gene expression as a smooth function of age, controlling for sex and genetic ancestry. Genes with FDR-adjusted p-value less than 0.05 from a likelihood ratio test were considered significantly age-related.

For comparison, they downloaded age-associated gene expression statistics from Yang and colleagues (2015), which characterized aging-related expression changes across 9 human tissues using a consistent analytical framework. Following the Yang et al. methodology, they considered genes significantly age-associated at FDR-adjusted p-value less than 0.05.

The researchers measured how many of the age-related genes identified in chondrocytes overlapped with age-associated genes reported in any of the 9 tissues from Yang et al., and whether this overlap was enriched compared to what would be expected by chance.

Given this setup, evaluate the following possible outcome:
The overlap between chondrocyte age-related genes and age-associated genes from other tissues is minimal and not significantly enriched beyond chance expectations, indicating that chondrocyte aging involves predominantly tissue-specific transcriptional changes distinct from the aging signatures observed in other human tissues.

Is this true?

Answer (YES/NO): NO